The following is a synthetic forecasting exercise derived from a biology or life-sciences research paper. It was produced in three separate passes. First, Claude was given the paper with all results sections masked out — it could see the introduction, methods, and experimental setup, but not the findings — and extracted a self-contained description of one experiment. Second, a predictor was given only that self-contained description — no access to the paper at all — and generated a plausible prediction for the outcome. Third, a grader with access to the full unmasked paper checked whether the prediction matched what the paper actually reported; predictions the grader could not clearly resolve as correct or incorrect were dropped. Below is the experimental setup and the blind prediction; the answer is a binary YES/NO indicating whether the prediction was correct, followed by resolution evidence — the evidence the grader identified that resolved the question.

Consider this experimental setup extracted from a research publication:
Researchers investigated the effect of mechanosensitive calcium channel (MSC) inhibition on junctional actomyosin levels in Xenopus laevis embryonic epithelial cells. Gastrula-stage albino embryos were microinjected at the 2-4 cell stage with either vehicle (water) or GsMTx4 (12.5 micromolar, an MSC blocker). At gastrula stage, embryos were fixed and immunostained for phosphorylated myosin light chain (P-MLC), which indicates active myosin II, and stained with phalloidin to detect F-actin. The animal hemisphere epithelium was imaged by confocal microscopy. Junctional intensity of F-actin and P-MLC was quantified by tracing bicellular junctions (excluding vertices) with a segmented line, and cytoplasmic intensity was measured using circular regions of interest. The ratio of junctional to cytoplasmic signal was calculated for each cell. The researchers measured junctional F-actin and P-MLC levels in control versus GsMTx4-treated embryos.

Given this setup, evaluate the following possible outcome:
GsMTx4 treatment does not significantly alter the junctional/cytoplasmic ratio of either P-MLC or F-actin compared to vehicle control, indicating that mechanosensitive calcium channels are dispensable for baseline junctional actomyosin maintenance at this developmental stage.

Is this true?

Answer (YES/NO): YES